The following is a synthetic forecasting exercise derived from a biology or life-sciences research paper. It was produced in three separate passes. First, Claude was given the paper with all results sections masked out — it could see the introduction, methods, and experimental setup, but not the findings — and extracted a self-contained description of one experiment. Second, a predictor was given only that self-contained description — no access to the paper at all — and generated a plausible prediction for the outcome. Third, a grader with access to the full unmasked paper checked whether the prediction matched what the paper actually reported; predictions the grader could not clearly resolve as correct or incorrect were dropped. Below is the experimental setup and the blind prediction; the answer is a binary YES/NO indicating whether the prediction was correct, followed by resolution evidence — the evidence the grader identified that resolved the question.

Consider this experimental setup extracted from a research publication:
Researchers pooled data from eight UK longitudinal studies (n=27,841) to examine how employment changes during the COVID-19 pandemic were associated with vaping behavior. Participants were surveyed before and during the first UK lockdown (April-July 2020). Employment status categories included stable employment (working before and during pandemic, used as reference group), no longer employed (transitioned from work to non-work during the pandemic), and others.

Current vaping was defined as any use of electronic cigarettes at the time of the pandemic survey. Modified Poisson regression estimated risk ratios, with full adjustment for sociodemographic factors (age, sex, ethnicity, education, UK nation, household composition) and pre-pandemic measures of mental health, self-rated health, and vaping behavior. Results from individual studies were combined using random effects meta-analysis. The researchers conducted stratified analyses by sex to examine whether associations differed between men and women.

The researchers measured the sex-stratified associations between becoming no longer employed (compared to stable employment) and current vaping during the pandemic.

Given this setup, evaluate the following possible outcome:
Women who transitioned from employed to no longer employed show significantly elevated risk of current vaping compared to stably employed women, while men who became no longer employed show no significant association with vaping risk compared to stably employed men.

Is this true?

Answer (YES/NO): YES